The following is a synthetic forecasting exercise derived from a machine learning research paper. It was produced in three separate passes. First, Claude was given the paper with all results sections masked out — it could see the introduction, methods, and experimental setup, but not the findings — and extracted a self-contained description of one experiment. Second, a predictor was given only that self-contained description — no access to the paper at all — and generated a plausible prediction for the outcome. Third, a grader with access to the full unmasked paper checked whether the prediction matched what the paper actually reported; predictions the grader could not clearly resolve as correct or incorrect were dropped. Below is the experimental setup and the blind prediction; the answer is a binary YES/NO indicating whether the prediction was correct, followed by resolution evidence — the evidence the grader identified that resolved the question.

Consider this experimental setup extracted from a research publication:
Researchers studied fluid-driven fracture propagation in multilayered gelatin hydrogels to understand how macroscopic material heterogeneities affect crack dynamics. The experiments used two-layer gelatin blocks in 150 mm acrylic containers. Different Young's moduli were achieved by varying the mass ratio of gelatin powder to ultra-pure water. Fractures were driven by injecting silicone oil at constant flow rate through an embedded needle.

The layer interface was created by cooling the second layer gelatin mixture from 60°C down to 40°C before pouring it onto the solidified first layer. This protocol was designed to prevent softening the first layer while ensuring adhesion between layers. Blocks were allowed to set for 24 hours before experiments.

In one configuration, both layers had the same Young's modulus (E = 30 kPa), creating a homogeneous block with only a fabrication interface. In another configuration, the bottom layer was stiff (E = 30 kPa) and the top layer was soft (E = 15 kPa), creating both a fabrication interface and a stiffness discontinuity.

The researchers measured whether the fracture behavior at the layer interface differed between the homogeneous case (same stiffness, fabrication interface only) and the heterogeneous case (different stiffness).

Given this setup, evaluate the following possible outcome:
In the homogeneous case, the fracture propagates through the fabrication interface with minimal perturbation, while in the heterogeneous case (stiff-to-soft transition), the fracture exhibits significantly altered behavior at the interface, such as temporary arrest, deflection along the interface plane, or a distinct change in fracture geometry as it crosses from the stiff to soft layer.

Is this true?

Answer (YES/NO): YES